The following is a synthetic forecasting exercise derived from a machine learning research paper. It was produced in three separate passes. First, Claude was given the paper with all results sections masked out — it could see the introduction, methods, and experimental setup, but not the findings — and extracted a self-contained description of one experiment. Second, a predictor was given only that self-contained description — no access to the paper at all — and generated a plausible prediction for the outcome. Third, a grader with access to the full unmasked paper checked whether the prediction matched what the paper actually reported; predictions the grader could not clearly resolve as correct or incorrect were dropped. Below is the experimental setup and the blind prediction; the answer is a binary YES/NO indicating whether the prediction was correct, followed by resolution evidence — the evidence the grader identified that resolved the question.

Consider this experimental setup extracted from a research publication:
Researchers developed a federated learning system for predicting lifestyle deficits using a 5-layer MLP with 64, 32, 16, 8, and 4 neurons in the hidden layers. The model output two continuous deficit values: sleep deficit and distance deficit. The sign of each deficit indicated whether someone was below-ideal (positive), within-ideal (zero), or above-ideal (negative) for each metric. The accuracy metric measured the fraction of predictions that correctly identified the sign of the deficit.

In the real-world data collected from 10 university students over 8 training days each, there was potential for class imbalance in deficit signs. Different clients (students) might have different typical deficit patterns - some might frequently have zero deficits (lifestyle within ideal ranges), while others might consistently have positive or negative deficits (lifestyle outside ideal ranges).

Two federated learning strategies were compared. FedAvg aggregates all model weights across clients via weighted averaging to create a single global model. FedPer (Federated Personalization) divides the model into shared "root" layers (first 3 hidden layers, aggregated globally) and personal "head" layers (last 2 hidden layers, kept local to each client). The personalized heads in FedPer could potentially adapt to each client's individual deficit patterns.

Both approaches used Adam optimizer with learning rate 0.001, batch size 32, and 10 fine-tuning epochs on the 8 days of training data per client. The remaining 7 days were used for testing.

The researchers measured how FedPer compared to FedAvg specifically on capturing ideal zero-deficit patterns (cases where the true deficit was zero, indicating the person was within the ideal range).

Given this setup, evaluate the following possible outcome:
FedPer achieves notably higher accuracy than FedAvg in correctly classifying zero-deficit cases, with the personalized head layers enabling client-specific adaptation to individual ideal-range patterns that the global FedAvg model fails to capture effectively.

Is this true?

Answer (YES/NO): NO